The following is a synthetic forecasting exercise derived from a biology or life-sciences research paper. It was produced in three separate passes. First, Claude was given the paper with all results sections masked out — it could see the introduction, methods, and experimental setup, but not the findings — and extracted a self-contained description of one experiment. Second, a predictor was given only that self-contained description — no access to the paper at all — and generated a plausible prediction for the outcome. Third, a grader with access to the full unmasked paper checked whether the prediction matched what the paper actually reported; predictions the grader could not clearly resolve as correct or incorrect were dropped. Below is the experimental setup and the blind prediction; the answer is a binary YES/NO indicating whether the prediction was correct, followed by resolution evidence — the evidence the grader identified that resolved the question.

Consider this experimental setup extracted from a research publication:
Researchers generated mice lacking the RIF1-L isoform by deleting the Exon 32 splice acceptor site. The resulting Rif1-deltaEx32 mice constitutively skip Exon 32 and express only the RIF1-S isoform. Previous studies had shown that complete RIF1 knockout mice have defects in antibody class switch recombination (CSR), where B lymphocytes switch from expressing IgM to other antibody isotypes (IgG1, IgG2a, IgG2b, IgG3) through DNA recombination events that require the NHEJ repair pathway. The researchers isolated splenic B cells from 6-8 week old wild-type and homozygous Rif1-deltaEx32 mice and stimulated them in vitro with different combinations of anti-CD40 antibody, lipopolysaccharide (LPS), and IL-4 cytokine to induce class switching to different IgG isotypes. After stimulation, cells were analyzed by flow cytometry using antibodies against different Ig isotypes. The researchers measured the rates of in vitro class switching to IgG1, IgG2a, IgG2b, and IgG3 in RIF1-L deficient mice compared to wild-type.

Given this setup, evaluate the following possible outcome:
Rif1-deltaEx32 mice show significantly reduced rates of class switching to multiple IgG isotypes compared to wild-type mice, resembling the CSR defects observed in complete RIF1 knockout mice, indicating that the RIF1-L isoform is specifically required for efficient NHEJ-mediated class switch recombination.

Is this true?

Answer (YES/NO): NO